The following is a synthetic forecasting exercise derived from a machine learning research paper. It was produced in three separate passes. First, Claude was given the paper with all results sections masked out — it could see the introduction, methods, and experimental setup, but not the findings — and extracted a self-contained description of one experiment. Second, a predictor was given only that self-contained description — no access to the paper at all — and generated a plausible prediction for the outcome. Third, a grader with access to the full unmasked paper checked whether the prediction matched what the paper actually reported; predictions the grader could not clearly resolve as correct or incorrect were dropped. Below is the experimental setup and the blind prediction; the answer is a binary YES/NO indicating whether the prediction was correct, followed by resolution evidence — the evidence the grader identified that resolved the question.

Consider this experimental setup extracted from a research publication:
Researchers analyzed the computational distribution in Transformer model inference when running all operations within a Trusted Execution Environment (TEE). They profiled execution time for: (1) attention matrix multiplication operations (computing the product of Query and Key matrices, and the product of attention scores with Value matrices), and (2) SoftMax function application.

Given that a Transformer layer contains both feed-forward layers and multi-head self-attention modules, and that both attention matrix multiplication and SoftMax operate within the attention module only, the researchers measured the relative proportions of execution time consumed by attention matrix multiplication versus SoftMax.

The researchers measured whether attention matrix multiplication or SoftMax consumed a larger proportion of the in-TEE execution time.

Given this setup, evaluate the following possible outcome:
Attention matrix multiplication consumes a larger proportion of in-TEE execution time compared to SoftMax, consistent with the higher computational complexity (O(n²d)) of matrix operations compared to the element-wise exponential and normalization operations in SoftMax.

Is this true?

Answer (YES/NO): YES